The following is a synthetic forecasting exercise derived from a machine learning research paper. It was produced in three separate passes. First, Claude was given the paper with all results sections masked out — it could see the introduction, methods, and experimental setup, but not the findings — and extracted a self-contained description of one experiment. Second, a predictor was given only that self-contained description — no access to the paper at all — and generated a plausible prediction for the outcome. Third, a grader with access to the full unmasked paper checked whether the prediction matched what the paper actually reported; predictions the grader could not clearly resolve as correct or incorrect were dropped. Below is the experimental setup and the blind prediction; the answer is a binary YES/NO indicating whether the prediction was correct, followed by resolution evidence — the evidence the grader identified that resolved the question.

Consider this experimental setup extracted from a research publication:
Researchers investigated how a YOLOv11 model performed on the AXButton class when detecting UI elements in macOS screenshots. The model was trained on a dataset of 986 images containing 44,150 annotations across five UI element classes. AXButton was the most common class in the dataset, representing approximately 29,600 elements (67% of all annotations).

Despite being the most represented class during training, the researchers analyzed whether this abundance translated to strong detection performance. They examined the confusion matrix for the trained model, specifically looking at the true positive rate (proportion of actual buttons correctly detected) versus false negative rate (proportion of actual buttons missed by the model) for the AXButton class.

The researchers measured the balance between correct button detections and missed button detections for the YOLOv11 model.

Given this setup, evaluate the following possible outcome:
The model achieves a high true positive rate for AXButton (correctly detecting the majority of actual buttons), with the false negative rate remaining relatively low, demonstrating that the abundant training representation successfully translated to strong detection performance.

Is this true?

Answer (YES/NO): NO